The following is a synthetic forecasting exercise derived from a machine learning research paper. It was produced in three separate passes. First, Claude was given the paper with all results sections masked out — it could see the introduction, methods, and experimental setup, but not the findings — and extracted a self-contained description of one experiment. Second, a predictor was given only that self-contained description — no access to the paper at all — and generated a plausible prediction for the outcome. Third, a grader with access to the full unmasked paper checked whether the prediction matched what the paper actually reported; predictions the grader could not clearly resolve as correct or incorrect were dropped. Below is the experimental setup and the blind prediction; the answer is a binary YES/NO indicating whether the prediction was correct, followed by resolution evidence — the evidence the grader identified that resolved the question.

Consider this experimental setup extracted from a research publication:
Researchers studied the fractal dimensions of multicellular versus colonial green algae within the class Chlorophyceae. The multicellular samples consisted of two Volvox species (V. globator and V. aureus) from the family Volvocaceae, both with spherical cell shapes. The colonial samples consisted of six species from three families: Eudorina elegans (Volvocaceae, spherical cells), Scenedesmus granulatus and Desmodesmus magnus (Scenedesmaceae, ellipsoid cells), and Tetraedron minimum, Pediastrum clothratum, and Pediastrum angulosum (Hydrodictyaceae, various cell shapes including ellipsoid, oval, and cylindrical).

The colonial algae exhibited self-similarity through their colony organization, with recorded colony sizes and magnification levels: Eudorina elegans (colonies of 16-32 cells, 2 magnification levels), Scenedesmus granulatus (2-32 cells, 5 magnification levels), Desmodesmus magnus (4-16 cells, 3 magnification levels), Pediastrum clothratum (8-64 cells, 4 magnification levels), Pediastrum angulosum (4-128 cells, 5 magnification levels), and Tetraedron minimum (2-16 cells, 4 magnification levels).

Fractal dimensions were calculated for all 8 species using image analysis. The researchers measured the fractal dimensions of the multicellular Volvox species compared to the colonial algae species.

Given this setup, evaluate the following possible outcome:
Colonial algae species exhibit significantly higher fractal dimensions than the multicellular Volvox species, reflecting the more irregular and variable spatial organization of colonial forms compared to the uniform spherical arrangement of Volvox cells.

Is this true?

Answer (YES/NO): YES